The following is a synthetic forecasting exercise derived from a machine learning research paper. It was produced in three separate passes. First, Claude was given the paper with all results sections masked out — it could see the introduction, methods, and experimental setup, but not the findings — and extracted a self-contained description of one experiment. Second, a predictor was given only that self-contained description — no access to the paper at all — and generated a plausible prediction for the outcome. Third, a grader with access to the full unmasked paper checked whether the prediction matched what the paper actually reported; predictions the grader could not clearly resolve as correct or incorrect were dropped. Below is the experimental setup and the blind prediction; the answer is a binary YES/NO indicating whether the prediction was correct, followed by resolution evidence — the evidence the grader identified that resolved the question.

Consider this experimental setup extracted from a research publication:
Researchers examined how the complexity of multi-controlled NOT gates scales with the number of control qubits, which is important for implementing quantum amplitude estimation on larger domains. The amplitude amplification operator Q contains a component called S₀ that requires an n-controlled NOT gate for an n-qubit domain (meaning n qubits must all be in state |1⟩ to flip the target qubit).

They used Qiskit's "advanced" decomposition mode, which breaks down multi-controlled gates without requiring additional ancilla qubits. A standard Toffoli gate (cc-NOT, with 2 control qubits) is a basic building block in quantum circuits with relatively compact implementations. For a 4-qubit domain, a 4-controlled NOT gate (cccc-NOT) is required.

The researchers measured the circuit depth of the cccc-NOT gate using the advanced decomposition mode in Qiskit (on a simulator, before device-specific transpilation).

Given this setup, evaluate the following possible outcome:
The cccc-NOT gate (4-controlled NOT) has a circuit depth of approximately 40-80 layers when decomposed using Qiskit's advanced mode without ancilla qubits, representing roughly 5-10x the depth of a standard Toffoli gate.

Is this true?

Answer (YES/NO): YES